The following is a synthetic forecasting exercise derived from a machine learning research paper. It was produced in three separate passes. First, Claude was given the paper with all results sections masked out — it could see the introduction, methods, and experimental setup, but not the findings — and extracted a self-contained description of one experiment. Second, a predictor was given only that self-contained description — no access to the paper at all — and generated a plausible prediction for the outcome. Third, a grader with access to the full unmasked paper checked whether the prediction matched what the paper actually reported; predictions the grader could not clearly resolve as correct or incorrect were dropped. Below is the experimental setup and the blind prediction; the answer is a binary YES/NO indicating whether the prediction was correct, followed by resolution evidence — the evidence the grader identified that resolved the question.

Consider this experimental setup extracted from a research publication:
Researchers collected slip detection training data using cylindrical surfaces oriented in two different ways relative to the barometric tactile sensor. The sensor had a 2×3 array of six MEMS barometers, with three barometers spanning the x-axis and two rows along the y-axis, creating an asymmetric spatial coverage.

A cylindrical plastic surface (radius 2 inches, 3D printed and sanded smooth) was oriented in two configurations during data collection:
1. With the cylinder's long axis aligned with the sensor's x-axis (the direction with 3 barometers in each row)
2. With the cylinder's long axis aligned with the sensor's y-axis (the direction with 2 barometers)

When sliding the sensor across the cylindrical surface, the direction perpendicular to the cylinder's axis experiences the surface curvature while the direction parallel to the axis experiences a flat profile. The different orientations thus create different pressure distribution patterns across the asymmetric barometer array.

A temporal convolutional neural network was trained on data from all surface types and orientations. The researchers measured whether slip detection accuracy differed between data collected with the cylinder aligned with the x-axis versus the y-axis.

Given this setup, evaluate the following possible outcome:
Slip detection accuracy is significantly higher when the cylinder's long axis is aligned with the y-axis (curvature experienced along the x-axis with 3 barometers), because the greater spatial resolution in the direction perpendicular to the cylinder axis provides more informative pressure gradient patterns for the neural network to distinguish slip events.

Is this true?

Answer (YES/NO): NO